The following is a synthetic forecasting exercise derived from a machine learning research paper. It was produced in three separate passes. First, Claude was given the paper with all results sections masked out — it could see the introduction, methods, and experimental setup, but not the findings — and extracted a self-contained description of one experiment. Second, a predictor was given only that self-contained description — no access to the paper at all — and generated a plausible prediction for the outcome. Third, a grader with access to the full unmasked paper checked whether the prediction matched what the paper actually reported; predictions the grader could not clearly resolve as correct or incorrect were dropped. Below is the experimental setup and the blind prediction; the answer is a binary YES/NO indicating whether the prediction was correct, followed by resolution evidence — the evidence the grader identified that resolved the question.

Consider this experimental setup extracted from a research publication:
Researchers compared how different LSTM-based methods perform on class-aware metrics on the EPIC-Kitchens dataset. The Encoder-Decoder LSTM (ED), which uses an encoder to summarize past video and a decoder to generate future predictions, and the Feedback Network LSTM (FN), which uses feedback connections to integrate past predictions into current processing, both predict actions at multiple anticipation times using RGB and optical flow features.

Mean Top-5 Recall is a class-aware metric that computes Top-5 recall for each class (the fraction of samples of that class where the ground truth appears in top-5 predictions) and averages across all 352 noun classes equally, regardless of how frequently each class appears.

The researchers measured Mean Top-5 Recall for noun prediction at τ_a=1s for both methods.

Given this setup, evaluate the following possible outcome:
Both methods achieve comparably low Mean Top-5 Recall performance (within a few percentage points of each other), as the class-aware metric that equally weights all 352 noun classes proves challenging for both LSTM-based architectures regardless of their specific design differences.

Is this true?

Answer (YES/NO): NO